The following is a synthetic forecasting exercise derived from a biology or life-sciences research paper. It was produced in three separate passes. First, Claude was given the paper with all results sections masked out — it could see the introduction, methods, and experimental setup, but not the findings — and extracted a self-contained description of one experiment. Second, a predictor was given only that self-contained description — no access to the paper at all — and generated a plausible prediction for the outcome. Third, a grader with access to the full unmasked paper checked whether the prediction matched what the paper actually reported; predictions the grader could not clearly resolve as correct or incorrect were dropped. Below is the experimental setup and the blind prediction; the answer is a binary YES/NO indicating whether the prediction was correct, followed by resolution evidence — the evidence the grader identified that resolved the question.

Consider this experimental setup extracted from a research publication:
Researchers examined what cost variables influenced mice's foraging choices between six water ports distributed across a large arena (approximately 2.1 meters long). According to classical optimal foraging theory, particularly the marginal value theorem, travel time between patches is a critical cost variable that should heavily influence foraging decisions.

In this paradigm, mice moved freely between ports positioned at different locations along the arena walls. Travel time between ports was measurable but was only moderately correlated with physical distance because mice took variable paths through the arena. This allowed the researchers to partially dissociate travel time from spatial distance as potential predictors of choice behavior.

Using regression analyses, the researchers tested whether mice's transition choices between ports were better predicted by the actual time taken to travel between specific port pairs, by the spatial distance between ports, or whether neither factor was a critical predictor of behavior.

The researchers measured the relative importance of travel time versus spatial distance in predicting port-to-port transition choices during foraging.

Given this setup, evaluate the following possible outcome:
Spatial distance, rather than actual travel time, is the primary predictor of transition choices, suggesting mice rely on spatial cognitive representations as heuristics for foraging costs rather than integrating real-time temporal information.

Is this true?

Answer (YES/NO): YES